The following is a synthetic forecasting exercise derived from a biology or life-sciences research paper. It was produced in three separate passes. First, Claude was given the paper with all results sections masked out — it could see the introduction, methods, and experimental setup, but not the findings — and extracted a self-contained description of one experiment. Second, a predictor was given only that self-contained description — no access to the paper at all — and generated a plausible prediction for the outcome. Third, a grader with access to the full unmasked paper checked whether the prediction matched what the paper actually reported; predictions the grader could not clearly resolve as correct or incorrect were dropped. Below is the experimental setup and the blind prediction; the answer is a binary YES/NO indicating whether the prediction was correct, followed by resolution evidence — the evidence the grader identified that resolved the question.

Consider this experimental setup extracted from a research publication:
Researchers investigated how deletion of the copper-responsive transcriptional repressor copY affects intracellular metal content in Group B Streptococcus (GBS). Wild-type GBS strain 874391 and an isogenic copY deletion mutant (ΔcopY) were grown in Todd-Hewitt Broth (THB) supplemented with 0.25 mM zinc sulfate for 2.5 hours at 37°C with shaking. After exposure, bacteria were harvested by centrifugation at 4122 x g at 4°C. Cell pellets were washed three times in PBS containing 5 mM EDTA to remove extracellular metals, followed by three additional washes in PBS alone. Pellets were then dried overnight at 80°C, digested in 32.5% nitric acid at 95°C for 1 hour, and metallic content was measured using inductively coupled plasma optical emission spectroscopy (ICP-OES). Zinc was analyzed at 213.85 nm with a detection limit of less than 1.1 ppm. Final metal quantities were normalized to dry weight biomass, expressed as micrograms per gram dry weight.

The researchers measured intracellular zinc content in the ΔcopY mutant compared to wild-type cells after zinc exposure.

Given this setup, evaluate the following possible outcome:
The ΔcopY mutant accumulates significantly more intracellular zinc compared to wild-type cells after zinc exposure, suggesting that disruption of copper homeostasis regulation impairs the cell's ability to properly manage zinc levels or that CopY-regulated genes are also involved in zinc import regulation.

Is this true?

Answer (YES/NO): YES